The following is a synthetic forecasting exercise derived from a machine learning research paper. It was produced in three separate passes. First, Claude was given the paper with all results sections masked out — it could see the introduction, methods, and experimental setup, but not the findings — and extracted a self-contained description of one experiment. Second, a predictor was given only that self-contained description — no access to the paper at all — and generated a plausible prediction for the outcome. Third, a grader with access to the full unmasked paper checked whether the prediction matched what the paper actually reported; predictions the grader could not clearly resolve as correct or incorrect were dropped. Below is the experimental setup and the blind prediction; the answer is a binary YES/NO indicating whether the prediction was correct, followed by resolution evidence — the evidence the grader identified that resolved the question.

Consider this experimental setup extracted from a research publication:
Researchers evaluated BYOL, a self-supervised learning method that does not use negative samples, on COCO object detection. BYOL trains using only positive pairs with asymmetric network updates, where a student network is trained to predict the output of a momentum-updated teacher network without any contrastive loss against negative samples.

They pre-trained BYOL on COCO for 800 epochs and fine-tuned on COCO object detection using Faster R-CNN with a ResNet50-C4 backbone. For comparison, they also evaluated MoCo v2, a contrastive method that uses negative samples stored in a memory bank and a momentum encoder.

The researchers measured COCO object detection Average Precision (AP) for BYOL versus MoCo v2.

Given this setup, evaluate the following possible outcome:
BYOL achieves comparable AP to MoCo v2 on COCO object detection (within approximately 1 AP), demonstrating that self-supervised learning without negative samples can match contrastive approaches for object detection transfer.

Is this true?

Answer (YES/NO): YES